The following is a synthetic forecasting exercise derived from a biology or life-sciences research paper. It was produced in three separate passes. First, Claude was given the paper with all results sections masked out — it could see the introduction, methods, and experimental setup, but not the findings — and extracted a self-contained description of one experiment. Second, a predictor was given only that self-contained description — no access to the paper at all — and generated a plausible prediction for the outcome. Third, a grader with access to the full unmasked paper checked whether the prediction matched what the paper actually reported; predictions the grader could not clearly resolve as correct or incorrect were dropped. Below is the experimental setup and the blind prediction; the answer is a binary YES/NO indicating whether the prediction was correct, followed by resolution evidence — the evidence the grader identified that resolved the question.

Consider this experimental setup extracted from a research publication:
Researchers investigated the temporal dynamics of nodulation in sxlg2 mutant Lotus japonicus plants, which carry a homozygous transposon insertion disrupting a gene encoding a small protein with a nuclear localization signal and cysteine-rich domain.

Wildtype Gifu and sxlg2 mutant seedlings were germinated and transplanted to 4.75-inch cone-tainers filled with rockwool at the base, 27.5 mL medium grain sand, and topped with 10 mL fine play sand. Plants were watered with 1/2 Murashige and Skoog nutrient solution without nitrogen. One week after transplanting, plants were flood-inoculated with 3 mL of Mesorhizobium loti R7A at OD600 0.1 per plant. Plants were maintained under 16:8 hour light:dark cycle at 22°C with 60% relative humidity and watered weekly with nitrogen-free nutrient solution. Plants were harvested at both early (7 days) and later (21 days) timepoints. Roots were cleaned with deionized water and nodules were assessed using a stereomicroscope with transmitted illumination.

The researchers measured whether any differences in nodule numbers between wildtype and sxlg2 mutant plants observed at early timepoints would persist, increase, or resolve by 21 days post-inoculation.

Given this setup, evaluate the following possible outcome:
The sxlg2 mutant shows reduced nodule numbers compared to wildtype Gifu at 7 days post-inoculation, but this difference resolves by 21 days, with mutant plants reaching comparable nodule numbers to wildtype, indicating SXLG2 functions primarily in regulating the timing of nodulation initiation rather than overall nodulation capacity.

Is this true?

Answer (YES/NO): NO